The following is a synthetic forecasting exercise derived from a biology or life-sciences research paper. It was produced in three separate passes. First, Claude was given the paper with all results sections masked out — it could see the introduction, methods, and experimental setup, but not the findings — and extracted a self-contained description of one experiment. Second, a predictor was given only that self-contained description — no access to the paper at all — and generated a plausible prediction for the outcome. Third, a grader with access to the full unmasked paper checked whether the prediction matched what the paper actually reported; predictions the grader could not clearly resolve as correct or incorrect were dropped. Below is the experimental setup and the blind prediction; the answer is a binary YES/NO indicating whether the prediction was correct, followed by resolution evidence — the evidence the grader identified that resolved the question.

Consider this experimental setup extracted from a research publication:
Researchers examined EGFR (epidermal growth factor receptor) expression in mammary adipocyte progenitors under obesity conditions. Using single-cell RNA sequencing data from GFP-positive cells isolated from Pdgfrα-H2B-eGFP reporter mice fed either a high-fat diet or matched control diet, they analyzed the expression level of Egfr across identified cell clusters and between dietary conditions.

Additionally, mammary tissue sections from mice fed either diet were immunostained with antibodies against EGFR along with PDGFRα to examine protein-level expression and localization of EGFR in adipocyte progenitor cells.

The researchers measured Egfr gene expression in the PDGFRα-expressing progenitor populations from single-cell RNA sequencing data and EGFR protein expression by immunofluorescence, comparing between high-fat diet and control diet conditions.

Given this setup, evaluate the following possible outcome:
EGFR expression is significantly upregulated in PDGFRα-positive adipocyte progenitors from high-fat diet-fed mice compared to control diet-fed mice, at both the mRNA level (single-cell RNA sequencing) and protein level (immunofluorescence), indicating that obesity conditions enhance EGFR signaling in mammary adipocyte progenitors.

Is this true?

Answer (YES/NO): NO